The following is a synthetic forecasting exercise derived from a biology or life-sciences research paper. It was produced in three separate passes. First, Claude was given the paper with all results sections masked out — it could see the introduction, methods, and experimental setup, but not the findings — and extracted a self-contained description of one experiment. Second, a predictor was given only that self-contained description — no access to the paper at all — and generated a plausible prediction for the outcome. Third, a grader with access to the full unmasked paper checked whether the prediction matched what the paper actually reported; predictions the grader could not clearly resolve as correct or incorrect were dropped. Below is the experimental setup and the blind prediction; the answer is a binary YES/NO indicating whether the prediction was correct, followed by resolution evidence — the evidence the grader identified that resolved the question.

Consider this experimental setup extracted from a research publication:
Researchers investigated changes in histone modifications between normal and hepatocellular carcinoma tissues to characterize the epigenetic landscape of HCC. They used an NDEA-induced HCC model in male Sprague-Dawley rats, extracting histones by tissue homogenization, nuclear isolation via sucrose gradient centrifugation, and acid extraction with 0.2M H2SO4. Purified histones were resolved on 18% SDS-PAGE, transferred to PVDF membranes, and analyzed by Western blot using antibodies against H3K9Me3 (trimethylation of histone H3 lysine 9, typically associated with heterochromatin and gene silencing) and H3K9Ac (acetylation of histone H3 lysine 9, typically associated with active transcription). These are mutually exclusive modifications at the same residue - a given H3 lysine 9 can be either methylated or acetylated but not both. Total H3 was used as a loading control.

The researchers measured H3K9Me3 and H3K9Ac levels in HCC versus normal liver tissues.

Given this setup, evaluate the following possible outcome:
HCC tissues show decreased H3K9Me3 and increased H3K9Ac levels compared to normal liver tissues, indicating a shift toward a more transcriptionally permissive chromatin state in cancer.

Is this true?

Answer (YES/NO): NO